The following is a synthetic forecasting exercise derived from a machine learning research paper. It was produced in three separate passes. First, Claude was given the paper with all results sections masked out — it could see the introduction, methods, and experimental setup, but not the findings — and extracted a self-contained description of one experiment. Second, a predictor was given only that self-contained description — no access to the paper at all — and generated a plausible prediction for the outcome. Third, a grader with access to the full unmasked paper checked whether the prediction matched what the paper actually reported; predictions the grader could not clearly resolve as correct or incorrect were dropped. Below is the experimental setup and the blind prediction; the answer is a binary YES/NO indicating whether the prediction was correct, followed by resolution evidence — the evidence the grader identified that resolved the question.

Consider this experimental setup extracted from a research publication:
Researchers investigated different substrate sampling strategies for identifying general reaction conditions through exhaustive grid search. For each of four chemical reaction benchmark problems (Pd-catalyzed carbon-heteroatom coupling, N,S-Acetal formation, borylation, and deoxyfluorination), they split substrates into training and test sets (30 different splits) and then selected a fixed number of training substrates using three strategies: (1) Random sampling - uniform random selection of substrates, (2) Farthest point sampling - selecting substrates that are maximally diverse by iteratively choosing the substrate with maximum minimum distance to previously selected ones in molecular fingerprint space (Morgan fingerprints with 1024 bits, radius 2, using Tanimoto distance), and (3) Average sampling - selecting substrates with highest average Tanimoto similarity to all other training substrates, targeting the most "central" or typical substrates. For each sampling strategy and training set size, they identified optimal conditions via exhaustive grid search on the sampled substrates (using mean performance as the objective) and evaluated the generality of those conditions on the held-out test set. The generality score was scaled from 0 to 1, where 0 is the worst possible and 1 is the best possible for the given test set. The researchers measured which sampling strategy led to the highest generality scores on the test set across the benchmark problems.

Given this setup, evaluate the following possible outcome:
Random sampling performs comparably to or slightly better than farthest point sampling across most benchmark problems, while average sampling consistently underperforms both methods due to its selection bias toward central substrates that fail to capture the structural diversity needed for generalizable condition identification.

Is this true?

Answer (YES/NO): NO